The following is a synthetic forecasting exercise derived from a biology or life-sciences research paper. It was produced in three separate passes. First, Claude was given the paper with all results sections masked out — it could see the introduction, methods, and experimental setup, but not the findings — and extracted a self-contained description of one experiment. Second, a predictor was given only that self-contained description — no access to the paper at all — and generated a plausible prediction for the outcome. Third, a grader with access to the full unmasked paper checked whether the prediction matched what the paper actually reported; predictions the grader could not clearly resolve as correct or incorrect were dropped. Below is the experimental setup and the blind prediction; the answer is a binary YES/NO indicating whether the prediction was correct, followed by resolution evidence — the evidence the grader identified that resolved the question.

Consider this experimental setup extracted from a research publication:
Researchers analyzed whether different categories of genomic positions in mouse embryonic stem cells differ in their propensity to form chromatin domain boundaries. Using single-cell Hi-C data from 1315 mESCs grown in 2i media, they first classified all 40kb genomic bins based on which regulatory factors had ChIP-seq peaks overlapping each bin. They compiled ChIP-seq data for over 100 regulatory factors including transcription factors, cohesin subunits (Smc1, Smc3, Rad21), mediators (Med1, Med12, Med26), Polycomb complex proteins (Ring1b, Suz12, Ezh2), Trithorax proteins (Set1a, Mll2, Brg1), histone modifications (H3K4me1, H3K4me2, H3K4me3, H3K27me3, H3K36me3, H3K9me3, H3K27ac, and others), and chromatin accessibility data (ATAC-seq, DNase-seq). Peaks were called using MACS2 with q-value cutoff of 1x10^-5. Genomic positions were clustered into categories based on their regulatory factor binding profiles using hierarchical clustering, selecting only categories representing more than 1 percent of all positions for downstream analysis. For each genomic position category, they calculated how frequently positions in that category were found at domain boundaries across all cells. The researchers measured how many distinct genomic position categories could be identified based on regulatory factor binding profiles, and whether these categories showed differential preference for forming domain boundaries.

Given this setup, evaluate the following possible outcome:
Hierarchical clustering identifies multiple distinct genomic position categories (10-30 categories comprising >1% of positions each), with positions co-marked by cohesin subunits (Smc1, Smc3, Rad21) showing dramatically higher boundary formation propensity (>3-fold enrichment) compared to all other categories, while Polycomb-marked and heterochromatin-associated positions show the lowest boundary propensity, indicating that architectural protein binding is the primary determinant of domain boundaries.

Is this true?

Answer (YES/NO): NO